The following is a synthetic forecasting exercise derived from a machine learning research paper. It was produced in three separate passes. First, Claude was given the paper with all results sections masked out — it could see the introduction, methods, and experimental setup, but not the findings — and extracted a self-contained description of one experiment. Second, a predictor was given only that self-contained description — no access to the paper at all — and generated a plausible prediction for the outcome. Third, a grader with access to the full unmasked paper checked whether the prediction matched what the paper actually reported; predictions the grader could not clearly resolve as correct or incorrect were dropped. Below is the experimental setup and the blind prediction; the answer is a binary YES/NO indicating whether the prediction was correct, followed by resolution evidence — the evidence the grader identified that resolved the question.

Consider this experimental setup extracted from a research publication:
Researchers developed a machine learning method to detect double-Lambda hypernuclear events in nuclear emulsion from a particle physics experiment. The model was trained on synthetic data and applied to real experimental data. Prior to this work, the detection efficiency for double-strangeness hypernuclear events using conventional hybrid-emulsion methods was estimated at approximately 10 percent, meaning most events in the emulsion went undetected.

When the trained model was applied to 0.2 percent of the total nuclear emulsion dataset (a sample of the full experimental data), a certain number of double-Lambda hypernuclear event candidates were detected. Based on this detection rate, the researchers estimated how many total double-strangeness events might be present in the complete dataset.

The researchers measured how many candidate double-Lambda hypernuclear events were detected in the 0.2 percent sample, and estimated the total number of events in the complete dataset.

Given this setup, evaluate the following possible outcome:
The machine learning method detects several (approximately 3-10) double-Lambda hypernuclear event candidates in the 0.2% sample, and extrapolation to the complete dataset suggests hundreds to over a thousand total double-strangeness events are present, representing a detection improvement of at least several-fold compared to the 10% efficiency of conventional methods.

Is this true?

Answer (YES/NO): YES